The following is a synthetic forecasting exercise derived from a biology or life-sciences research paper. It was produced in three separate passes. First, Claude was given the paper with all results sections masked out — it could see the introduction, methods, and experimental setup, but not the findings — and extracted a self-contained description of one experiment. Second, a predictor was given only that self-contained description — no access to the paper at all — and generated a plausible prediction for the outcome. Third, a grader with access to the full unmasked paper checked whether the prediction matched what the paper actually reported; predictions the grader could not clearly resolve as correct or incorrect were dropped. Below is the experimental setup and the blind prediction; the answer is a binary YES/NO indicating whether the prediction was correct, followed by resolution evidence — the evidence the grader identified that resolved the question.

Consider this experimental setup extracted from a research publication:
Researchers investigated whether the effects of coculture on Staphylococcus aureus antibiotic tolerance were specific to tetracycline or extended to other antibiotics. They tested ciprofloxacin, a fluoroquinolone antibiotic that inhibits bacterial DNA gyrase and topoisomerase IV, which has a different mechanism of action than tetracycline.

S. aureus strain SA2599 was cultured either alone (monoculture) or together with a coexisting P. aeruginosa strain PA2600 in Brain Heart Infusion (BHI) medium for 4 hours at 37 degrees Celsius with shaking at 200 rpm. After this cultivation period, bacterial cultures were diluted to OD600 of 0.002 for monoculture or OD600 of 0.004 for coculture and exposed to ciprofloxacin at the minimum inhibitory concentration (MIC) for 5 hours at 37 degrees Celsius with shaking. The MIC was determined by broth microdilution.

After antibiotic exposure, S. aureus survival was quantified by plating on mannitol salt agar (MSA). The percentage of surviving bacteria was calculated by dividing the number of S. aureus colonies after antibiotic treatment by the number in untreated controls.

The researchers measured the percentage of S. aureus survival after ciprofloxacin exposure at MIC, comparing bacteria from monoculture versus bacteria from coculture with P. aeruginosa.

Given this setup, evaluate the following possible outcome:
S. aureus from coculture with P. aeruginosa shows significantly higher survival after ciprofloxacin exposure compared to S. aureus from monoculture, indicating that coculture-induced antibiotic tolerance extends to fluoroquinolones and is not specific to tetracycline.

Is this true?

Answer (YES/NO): YES